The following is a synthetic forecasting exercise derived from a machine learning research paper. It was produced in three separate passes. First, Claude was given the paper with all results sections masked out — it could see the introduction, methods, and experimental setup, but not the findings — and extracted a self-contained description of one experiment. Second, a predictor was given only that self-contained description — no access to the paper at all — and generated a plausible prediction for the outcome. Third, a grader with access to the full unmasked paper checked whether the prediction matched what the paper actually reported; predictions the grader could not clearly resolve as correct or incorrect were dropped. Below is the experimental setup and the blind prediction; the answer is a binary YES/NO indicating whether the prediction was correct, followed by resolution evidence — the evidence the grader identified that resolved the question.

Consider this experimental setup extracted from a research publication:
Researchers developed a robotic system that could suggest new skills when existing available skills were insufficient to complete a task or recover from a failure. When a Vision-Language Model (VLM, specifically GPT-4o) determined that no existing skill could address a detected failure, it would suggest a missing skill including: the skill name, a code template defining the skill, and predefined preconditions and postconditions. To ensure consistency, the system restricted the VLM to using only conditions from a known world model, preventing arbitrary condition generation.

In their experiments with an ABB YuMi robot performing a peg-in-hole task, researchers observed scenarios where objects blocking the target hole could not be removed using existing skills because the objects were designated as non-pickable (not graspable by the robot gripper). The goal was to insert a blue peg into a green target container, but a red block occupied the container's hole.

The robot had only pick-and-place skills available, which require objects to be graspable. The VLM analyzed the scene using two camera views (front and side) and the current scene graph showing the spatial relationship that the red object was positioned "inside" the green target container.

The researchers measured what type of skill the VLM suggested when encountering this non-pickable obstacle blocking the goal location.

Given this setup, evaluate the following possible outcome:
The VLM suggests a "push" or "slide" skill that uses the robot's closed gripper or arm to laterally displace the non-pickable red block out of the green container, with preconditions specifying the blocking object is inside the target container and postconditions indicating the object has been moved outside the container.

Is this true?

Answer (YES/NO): YES